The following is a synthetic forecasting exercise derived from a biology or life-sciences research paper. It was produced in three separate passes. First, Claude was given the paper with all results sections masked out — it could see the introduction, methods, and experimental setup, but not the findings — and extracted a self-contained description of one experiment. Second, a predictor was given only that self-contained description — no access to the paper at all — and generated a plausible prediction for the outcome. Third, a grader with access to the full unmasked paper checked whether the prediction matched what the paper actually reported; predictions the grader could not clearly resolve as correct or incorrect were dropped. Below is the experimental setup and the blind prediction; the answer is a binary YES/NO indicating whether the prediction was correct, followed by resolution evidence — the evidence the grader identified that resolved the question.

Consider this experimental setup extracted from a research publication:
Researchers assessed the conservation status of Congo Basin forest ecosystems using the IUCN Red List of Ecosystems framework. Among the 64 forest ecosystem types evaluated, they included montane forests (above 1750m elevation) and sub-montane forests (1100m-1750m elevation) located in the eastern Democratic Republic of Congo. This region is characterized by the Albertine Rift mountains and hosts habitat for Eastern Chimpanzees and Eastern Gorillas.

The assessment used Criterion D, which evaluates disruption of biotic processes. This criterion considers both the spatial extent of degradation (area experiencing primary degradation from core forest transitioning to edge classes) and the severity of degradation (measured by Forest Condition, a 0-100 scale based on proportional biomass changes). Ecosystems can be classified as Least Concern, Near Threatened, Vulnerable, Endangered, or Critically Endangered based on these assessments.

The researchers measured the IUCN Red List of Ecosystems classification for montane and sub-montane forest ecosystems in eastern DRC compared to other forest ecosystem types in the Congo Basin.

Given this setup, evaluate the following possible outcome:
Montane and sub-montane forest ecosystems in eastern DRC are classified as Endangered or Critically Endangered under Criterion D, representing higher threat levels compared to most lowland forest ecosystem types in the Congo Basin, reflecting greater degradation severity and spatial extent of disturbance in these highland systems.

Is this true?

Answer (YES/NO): YES